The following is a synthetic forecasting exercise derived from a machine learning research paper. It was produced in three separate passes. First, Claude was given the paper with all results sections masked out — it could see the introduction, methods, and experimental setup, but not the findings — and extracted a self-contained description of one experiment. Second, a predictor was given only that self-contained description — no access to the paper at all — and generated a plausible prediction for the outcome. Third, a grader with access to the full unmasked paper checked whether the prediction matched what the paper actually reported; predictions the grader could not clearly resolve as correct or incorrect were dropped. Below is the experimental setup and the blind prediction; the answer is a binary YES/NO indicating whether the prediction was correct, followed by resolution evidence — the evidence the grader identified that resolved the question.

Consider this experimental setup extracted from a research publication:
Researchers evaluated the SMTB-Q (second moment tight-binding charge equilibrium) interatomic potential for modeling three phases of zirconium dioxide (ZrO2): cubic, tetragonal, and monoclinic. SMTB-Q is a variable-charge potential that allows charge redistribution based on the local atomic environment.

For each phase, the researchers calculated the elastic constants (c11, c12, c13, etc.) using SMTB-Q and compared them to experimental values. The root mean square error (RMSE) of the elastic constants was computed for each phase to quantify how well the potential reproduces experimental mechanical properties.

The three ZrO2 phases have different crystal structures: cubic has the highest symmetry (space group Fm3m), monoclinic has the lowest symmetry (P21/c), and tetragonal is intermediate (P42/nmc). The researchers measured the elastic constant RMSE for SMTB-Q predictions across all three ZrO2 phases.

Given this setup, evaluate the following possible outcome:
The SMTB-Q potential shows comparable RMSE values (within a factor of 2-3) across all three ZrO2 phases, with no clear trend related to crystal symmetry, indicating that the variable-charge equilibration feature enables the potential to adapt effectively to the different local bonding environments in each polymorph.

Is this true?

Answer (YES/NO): YES